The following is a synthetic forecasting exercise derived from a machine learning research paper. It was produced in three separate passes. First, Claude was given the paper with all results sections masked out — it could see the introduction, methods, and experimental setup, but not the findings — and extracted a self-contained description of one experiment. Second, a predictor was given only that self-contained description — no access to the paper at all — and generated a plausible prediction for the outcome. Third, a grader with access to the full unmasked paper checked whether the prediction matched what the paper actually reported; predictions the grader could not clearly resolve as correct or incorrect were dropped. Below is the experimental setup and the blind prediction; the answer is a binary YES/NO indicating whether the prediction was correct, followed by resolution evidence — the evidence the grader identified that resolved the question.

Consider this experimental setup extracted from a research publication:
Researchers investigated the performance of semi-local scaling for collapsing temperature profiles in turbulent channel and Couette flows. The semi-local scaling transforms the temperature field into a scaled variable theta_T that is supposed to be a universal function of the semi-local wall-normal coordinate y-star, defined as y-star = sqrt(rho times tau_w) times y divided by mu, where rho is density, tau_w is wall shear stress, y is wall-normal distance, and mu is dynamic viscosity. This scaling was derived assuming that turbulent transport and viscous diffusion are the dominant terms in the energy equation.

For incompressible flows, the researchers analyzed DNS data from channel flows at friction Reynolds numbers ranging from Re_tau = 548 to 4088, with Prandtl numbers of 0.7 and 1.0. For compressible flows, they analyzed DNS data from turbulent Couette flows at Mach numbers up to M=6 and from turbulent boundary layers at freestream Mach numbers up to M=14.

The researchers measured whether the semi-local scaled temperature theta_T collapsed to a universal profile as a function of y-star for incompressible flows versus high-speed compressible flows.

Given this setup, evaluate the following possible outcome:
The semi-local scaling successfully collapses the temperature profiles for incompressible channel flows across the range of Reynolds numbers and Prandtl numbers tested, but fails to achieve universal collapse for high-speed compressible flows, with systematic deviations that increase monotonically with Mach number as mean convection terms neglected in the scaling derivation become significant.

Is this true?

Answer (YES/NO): NO